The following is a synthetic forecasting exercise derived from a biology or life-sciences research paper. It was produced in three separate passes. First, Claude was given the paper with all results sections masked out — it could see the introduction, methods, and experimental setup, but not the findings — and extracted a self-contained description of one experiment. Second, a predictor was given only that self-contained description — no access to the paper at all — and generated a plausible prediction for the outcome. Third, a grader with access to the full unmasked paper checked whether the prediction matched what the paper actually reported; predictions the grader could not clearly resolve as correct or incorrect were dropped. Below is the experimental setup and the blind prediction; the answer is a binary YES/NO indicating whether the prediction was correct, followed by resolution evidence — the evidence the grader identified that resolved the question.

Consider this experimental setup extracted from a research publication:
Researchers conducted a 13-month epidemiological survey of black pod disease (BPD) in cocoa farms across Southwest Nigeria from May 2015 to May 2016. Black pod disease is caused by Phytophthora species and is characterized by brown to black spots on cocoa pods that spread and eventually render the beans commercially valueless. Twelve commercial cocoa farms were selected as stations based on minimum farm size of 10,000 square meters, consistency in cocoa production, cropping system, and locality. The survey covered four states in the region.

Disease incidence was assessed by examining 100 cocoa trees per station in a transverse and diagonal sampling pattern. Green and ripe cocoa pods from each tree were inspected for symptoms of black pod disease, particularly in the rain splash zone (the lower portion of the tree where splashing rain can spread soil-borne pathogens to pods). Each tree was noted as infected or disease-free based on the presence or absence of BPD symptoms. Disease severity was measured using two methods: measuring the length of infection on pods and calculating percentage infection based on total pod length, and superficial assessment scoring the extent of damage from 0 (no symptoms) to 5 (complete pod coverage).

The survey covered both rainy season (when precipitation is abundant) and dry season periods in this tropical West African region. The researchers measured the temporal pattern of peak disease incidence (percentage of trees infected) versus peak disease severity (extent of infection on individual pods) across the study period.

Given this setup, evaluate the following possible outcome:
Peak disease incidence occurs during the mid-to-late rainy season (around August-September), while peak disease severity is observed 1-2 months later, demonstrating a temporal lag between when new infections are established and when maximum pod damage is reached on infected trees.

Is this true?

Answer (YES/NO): YES